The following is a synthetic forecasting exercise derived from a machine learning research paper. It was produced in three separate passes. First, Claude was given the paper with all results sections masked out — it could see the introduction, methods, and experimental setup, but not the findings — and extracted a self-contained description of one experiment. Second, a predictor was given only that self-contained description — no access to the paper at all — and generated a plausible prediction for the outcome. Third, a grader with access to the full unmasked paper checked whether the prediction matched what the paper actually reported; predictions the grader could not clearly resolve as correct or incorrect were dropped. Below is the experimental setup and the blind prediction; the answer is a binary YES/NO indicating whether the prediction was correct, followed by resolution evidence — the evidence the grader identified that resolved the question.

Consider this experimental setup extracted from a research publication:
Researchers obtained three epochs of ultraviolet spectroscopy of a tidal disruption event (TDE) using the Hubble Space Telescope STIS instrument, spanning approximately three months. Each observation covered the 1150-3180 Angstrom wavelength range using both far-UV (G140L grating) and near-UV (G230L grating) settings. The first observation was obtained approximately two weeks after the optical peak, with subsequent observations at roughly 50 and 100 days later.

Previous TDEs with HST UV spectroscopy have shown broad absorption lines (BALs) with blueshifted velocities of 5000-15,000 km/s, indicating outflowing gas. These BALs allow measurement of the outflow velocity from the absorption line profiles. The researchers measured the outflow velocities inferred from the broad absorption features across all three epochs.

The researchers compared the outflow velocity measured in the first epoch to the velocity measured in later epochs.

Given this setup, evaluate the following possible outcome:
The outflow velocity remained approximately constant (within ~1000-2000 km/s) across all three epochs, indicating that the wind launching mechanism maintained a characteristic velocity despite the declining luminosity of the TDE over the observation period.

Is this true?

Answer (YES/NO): NO